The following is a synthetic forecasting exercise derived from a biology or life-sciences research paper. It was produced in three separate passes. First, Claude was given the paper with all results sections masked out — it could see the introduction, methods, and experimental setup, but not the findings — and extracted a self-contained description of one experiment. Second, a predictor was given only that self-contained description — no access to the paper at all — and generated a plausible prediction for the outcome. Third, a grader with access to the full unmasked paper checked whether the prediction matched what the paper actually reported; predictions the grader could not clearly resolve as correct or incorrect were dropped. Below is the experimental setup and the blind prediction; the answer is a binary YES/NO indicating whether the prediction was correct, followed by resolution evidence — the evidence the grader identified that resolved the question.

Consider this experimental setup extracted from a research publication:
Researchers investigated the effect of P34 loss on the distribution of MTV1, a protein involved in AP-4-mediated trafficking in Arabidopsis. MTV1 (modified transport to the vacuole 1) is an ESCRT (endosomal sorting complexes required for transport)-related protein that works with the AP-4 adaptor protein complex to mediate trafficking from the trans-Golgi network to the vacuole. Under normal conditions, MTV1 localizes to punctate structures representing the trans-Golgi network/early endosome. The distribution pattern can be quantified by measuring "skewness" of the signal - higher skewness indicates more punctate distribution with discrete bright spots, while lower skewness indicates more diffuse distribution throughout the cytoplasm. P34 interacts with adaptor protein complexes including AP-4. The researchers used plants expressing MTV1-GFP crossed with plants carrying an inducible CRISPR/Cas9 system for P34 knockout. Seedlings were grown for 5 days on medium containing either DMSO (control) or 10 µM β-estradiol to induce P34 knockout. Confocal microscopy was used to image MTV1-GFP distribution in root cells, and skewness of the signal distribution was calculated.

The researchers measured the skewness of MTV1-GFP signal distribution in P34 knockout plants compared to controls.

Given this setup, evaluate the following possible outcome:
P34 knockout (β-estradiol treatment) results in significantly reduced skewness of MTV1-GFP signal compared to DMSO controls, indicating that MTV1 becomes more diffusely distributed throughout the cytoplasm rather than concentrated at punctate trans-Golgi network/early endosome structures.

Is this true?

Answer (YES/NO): YES